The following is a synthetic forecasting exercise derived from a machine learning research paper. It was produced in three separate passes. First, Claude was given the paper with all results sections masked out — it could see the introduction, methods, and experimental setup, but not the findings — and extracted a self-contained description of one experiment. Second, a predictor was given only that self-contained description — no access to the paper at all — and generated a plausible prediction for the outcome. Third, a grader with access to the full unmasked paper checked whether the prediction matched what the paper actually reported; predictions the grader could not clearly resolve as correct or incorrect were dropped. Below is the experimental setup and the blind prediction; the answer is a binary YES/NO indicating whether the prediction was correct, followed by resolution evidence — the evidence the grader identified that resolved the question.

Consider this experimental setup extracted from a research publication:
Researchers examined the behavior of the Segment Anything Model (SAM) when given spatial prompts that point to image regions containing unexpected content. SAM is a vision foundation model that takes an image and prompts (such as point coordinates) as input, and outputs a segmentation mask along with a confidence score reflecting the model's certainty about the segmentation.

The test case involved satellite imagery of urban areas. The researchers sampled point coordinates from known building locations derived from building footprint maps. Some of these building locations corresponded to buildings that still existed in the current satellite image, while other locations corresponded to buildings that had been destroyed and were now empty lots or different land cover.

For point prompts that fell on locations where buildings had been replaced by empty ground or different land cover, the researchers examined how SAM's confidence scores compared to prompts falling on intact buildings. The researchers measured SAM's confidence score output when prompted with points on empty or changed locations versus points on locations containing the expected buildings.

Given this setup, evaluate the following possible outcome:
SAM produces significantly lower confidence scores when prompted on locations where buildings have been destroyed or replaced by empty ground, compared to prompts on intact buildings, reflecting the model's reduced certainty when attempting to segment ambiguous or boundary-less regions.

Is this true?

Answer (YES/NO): YES